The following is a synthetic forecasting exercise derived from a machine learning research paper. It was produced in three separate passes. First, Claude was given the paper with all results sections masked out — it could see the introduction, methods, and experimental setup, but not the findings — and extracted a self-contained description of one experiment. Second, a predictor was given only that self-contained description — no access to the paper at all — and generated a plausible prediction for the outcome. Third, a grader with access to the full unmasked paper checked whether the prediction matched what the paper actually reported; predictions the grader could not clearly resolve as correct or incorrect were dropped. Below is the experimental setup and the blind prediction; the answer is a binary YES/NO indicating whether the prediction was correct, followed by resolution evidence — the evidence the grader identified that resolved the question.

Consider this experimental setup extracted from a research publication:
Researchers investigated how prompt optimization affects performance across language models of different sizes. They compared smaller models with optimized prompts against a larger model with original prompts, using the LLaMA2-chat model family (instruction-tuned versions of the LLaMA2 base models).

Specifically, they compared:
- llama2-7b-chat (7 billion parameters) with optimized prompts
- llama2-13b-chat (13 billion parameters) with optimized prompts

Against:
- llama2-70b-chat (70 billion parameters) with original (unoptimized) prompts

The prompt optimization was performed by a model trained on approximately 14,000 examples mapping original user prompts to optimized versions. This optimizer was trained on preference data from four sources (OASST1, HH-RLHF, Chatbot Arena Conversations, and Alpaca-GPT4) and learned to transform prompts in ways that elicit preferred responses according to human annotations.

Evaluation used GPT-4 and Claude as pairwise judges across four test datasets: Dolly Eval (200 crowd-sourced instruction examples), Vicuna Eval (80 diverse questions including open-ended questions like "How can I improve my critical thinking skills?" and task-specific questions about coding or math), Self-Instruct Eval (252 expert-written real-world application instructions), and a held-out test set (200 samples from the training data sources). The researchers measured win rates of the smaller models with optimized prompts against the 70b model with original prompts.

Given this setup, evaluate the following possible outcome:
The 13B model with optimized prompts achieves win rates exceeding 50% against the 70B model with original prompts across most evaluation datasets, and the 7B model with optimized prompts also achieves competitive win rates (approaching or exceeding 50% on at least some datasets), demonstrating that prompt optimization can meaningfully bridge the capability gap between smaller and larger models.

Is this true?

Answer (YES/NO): YES